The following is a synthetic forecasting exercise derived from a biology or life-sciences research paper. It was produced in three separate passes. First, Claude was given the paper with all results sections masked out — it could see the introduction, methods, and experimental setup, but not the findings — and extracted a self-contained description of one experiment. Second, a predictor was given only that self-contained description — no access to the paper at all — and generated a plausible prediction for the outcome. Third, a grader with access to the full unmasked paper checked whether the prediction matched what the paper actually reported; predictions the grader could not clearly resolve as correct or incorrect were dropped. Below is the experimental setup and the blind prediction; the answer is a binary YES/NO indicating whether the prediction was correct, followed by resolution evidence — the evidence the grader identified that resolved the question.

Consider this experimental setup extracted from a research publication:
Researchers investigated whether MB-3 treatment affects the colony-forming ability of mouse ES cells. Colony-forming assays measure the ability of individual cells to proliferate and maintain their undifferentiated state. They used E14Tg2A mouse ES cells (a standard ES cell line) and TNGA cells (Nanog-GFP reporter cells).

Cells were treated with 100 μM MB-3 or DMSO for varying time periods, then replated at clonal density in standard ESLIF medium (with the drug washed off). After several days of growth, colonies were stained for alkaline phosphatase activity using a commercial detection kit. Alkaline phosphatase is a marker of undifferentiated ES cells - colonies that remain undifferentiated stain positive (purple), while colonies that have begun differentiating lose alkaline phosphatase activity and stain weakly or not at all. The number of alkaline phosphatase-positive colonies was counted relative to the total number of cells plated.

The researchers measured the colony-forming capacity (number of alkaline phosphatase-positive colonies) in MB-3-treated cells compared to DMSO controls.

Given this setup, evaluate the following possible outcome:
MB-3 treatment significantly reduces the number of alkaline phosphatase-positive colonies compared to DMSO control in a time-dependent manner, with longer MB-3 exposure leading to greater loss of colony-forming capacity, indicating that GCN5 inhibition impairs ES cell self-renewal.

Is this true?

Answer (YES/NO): YES